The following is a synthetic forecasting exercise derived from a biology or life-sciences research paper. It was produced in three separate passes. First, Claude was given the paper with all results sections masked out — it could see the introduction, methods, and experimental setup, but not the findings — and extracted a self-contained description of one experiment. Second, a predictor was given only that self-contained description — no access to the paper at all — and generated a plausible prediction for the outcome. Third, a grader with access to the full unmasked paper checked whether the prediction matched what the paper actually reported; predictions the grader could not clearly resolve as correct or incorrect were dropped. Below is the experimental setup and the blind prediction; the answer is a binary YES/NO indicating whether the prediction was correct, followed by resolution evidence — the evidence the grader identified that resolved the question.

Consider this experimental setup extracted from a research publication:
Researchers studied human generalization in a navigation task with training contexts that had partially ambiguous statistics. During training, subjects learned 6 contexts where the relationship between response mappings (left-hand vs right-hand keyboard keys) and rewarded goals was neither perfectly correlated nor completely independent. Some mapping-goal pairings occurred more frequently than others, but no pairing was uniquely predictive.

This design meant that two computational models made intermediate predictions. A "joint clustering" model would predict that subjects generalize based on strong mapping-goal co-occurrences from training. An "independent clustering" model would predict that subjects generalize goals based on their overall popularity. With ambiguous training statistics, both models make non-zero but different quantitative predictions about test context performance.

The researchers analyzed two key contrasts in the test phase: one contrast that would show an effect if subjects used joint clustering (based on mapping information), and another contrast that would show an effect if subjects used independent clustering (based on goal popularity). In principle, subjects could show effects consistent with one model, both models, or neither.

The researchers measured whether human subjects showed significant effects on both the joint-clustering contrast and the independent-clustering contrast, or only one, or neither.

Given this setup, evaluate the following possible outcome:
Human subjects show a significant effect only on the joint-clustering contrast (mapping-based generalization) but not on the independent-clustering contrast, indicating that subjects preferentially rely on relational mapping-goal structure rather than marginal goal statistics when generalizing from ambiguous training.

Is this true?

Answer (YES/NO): NO